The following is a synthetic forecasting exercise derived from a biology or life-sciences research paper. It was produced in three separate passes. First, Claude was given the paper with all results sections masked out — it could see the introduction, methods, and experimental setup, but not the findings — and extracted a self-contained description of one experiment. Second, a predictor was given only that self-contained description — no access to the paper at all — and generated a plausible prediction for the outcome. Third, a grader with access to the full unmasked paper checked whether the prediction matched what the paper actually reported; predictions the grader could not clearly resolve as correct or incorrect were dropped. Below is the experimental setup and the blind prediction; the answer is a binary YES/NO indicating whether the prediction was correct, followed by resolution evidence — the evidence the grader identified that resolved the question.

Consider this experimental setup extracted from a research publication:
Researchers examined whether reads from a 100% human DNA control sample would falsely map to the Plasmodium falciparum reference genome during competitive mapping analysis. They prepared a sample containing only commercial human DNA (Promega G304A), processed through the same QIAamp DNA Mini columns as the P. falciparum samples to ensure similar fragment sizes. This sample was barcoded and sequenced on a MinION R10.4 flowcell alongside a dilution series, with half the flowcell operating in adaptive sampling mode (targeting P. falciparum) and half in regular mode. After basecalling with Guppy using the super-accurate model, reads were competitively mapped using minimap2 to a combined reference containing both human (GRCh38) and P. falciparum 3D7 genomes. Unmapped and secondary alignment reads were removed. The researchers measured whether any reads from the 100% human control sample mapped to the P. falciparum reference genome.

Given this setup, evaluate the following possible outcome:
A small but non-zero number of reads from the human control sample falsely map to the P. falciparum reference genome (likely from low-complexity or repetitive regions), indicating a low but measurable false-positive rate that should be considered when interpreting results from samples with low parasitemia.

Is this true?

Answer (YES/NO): NO